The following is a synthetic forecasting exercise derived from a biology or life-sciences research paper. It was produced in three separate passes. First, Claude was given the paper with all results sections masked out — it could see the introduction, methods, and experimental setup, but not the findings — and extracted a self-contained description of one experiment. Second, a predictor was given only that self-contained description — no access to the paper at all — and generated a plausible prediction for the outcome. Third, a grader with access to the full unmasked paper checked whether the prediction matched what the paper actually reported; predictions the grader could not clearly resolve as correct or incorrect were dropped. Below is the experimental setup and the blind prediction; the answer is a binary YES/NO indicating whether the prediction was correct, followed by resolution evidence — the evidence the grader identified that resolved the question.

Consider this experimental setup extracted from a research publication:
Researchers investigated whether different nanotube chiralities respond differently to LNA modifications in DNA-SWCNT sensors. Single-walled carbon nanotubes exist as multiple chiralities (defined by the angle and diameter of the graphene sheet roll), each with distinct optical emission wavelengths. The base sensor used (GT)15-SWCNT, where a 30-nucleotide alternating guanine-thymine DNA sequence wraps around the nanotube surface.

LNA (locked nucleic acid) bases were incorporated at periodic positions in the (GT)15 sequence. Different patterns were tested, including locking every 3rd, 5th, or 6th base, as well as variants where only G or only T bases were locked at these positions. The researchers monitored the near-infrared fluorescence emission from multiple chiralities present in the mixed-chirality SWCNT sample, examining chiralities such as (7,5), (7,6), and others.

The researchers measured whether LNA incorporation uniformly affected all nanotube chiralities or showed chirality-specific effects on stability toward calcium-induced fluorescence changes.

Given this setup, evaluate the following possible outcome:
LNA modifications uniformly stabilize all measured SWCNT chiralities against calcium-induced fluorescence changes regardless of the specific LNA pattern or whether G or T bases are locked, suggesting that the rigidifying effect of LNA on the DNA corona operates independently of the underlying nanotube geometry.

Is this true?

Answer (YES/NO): NO